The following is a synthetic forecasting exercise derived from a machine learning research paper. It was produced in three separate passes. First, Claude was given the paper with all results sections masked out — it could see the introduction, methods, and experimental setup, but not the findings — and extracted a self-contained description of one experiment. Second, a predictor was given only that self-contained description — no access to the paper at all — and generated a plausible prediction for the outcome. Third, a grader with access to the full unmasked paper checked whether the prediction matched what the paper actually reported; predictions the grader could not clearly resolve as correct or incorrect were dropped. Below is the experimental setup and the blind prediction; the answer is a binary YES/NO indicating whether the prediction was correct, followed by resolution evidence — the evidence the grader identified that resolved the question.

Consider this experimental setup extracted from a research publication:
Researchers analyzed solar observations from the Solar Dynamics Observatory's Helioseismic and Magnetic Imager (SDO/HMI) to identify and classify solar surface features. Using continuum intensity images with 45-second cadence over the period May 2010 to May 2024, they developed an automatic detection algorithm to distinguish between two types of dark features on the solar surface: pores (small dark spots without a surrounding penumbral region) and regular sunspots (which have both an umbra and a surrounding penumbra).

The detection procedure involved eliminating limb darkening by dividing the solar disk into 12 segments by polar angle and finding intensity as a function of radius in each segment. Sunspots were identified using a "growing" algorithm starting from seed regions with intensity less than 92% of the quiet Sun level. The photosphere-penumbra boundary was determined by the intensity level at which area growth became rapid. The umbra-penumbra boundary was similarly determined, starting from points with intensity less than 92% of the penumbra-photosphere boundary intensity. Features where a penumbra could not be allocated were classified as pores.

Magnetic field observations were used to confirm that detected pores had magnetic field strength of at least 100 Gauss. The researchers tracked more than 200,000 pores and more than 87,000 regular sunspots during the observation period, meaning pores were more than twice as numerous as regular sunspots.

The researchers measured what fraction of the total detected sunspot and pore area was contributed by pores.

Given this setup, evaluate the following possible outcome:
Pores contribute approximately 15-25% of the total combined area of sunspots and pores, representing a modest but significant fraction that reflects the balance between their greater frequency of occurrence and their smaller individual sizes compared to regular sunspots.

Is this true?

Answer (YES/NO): YES